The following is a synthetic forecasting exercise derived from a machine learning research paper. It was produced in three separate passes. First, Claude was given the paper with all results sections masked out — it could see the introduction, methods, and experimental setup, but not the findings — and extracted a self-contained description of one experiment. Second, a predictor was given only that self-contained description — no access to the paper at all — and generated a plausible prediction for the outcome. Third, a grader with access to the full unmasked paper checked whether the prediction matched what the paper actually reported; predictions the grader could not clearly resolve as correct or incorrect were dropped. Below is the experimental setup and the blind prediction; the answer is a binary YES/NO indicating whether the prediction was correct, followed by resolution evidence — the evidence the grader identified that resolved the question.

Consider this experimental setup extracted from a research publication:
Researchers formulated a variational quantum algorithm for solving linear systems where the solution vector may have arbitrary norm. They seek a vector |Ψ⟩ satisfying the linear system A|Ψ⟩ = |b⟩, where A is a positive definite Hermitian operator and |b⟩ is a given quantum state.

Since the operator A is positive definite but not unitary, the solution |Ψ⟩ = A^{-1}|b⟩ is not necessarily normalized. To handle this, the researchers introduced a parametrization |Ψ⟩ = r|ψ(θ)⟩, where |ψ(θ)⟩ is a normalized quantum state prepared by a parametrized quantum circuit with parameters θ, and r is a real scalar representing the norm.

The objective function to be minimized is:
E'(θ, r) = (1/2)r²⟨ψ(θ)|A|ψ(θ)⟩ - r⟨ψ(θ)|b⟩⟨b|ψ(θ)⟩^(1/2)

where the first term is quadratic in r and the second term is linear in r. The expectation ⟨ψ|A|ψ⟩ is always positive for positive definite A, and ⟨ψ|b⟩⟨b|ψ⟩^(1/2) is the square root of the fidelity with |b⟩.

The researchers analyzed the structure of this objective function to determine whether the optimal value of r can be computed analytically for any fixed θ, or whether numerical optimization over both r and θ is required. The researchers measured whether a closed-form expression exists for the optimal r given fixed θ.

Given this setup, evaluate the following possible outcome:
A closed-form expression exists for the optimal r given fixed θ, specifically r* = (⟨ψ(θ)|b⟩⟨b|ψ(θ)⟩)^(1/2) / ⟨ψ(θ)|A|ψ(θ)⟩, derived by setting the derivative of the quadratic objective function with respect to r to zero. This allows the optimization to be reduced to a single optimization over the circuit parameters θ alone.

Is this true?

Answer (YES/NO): YES